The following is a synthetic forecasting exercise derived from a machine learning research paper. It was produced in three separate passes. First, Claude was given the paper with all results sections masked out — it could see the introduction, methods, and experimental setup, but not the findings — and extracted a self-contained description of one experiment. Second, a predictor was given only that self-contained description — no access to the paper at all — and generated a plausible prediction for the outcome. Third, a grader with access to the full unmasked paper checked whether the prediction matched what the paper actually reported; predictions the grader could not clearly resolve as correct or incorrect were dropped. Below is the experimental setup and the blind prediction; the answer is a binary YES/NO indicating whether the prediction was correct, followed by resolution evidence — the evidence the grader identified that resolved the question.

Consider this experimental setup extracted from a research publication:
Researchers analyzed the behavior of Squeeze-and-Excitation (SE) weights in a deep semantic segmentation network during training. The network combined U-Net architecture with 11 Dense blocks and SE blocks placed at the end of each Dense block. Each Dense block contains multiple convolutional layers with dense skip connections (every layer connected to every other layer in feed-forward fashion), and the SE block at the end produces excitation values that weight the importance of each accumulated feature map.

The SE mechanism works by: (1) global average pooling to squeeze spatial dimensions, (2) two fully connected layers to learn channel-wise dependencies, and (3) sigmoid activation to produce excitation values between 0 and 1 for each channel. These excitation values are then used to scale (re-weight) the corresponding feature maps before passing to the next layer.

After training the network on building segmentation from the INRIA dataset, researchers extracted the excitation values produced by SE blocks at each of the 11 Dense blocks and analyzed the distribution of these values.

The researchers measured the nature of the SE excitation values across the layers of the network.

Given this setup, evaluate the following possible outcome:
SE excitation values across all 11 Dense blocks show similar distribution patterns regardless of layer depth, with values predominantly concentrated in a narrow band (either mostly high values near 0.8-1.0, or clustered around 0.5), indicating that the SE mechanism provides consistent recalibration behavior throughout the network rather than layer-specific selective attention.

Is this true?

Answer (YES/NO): NO